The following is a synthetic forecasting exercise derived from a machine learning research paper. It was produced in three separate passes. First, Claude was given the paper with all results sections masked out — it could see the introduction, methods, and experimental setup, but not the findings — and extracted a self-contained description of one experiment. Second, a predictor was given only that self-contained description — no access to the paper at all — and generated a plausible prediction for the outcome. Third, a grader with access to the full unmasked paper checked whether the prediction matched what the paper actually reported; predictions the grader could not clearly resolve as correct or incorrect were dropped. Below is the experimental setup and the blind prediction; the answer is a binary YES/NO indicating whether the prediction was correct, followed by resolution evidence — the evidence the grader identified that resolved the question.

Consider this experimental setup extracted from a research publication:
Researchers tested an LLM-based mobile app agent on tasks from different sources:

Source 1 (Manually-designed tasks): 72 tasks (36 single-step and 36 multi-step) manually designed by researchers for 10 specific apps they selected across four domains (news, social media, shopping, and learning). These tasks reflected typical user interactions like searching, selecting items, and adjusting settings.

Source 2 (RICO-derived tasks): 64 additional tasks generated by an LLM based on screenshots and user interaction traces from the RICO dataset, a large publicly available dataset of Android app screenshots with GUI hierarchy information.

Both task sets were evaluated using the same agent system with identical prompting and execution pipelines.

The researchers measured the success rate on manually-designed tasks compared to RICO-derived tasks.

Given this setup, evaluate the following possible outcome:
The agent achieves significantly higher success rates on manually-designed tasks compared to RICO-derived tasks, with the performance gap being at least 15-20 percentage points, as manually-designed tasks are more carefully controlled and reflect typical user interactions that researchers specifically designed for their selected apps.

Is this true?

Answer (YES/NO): NO